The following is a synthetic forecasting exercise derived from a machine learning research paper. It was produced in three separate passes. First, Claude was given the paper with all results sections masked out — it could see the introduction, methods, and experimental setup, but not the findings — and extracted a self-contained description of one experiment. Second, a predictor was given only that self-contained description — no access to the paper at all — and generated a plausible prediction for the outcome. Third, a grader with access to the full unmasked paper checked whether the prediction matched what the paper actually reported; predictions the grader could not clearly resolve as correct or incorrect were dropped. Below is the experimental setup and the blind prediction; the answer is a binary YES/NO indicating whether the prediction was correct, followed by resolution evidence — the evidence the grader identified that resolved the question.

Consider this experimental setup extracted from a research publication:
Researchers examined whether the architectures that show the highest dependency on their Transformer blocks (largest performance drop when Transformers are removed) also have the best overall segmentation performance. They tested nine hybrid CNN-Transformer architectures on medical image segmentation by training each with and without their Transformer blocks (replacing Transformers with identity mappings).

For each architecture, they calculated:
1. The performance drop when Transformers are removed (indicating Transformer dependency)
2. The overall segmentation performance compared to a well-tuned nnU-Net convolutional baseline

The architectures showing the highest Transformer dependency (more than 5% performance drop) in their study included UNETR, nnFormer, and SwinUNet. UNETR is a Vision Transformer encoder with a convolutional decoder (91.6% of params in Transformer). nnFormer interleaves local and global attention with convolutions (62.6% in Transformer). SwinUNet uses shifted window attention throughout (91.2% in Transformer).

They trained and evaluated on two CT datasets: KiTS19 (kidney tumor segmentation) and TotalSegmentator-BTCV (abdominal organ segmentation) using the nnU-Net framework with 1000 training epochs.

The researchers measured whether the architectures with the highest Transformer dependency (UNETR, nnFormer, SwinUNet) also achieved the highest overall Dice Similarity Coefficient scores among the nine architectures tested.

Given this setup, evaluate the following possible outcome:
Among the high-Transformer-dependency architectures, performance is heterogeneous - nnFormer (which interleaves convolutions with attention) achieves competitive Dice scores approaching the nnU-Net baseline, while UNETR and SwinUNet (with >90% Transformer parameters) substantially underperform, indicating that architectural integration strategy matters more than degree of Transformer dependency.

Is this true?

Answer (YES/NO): NO